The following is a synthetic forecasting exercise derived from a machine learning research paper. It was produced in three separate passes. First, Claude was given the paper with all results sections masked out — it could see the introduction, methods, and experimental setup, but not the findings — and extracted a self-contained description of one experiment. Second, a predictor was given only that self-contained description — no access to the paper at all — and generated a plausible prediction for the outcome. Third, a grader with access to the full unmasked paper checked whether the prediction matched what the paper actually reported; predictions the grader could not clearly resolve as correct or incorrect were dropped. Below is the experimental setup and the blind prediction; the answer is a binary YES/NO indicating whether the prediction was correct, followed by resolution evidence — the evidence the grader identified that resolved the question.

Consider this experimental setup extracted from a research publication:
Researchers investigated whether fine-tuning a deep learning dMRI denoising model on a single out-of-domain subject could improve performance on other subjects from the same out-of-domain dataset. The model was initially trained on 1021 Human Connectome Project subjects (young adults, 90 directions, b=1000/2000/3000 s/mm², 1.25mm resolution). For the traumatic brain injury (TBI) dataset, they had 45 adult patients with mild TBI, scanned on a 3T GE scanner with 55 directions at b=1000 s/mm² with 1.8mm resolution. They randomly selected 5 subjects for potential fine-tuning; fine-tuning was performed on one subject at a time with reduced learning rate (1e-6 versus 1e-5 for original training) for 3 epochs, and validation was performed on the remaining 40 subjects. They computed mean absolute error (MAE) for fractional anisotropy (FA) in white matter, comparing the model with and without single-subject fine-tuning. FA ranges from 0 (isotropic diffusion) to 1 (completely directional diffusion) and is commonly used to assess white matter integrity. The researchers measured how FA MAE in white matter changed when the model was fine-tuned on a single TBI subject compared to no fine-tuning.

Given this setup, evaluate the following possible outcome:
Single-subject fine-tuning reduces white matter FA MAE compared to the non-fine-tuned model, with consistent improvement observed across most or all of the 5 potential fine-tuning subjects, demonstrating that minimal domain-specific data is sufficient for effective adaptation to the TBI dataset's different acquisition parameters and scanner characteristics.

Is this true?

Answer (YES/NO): YES